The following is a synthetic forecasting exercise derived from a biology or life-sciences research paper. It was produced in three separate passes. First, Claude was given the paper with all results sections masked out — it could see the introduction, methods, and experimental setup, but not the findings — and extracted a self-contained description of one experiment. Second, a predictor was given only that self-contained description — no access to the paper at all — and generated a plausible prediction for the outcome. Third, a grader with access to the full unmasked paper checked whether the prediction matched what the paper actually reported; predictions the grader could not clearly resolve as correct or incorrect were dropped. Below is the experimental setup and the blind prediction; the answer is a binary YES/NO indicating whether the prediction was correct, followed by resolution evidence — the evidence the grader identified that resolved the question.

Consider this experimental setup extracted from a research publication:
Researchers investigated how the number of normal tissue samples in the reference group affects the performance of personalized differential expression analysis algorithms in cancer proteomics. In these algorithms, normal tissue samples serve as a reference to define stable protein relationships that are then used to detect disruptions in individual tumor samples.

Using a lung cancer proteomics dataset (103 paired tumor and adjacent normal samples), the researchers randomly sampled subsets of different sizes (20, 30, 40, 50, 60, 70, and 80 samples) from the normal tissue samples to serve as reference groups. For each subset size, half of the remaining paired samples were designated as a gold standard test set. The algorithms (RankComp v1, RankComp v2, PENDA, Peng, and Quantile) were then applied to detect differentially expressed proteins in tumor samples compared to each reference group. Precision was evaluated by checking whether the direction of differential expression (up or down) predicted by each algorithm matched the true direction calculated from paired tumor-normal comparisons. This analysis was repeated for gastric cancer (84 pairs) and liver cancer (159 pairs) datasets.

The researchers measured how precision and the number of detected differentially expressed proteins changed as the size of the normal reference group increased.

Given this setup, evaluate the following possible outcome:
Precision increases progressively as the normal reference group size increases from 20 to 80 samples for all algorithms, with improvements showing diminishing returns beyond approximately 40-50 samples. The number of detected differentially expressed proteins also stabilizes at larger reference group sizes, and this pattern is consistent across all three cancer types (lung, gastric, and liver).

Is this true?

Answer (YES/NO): NO